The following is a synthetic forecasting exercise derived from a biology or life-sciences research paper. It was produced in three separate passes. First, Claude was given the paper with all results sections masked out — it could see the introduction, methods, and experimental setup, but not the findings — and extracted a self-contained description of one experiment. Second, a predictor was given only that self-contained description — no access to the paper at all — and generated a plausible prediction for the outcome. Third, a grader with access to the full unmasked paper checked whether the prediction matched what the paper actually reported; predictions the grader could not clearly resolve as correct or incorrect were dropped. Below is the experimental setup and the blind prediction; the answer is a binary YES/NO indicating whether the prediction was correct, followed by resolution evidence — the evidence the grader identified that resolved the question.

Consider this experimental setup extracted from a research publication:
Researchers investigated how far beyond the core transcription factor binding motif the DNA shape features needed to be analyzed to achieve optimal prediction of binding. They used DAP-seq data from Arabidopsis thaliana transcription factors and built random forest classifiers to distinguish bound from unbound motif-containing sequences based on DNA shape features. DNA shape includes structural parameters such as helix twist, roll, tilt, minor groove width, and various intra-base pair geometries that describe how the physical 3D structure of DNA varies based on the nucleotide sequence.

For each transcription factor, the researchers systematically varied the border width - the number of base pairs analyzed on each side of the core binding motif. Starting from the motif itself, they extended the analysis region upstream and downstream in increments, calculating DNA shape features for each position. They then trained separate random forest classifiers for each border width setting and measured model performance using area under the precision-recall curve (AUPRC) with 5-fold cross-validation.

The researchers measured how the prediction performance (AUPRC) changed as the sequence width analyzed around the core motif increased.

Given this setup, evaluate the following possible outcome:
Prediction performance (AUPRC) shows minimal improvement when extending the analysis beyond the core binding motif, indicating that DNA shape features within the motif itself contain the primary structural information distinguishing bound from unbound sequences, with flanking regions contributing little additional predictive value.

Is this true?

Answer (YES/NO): NO